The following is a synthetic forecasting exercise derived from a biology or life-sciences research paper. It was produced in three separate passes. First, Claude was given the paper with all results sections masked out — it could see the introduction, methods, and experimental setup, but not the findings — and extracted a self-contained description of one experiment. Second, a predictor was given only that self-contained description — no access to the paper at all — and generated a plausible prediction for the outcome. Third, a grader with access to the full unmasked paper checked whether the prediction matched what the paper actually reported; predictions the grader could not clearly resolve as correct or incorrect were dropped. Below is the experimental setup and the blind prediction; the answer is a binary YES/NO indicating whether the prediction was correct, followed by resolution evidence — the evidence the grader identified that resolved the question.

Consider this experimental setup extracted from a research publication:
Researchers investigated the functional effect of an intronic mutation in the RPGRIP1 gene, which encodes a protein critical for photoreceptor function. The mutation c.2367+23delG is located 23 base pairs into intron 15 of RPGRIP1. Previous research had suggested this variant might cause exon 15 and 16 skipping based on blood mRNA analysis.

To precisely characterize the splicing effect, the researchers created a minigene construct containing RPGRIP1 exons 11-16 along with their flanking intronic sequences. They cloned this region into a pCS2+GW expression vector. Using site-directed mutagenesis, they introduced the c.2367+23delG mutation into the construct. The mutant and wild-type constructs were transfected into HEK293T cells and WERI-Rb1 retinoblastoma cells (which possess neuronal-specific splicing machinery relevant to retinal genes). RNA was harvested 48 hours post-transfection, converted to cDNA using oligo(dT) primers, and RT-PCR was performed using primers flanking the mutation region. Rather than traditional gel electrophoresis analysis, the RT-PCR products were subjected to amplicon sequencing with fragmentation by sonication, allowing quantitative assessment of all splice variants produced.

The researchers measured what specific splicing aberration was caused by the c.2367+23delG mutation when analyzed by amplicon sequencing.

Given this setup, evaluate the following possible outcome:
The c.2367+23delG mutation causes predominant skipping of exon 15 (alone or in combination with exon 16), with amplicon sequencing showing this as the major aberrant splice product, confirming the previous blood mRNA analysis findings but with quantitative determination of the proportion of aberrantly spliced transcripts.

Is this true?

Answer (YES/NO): NO